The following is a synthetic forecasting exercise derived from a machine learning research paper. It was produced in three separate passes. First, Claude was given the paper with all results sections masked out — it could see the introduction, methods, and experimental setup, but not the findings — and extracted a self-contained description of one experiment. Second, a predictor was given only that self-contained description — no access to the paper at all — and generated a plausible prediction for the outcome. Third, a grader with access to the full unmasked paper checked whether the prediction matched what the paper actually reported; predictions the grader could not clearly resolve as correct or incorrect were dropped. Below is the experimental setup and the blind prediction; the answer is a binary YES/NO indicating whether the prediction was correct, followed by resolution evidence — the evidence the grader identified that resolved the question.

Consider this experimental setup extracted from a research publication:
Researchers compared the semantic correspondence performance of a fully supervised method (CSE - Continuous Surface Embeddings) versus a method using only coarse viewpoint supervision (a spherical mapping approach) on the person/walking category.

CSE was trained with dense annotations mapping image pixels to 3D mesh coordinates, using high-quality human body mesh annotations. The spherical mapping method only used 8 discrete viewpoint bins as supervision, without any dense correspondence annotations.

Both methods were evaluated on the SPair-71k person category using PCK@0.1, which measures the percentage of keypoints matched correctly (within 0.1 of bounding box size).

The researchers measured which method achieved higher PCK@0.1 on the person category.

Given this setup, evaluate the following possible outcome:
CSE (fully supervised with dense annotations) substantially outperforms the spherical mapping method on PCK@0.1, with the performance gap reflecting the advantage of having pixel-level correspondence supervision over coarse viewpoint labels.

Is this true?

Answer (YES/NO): YES